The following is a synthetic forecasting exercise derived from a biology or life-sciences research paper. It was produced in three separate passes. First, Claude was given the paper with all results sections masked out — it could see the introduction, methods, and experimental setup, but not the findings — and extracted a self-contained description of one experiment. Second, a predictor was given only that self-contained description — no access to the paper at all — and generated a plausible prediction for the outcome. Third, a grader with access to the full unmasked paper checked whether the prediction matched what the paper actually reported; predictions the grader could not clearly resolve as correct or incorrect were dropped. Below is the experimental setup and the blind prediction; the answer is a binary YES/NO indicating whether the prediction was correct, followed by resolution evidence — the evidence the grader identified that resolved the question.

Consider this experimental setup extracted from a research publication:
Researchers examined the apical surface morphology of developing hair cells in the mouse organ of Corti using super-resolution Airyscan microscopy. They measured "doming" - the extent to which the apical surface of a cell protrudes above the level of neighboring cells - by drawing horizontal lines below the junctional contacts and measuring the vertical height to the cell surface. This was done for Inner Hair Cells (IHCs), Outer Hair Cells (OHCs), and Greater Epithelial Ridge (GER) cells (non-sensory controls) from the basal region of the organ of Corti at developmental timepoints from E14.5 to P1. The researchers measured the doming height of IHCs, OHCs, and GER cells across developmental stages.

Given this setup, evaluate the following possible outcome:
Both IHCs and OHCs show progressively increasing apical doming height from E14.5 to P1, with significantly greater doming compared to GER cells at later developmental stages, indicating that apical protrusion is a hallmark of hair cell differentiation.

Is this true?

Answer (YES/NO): NO